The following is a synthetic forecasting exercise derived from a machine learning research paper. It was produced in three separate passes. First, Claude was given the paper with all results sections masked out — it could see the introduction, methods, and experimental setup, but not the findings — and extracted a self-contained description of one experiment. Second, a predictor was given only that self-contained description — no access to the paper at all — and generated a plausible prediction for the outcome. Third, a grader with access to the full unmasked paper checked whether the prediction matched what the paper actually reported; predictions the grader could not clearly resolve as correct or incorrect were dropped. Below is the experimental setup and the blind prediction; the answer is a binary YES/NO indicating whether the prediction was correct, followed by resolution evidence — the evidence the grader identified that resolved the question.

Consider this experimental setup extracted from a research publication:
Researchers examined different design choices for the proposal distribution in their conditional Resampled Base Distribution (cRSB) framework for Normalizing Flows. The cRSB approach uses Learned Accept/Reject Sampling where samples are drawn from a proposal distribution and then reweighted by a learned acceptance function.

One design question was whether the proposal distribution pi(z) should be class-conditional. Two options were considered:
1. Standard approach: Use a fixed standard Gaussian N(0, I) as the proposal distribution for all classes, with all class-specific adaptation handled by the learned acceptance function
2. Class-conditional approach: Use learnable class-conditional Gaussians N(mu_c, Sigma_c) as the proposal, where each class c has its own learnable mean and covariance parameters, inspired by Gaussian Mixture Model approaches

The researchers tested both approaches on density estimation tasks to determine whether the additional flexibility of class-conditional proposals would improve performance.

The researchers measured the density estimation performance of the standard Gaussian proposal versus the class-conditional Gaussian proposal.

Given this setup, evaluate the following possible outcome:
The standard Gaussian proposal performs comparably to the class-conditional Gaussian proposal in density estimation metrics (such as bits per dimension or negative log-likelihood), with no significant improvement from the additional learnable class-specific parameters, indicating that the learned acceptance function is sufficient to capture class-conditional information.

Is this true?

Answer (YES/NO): YES